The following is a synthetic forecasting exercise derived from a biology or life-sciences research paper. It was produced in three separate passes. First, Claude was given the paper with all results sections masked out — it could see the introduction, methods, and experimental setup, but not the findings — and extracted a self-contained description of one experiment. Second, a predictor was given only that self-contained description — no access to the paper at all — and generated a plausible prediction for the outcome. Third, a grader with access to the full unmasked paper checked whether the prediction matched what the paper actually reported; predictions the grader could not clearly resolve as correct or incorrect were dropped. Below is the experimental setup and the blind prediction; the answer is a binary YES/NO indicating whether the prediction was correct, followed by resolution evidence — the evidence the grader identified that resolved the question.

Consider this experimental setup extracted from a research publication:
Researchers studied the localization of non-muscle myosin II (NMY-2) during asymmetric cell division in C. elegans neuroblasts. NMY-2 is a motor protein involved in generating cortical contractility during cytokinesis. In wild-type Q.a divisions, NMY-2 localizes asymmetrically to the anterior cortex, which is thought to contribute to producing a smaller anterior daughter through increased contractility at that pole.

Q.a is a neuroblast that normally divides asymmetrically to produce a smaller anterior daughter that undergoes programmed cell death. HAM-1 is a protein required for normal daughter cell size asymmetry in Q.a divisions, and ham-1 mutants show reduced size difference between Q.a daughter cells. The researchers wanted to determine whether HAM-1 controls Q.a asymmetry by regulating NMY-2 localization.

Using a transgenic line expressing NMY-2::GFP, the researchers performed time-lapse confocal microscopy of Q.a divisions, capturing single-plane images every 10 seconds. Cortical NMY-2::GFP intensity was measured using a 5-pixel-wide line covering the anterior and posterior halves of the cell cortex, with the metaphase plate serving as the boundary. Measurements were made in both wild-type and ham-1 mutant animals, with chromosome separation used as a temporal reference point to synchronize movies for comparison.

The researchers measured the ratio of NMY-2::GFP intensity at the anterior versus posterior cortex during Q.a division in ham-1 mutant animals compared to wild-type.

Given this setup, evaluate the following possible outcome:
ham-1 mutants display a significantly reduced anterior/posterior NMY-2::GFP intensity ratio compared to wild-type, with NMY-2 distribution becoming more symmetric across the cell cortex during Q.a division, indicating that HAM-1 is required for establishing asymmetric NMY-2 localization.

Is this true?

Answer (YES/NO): NO